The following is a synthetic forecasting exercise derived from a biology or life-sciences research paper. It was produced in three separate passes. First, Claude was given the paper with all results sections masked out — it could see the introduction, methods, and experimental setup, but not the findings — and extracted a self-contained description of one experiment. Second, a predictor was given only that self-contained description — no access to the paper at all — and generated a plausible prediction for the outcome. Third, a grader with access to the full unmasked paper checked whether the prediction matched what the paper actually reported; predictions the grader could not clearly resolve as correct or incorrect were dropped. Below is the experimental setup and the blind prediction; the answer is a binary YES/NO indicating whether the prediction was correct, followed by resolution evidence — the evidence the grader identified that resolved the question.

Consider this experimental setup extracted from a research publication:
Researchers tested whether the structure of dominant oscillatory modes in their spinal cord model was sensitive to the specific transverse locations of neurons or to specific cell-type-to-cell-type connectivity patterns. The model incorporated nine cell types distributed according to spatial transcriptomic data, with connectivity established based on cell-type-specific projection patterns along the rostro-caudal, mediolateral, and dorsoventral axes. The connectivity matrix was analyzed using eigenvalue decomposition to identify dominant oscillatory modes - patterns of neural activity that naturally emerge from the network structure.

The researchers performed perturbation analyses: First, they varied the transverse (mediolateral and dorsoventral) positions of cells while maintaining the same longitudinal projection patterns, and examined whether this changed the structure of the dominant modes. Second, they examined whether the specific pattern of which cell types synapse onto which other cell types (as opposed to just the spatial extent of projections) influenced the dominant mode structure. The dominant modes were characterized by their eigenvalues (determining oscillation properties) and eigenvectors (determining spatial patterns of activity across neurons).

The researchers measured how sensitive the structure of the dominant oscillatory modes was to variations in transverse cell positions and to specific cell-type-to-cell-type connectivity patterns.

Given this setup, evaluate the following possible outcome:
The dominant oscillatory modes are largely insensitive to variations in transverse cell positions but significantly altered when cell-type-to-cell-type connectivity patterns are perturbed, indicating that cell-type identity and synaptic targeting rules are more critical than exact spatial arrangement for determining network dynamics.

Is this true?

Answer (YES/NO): NO